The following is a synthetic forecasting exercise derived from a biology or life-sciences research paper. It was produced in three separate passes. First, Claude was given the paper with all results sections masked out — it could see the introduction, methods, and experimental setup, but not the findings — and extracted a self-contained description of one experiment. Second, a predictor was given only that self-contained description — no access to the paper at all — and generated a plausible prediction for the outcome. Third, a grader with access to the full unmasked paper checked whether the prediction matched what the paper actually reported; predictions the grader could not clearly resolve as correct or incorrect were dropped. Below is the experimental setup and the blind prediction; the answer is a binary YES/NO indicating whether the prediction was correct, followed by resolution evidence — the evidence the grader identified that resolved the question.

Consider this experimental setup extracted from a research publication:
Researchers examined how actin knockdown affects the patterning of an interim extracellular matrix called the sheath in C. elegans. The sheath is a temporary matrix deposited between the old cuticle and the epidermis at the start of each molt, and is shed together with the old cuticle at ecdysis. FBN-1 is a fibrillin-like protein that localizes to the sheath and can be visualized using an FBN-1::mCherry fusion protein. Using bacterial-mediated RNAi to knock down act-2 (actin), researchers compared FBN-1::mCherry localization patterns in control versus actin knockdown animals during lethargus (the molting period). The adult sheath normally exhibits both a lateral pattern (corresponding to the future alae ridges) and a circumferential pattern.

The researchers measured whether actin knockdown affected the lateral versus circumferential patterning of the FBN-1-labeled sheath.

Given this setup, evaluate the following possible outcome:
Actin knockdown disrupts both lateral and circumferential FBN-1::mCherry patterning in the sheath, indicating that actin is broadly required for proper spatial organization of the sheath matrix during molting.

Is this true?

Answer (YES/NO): NO